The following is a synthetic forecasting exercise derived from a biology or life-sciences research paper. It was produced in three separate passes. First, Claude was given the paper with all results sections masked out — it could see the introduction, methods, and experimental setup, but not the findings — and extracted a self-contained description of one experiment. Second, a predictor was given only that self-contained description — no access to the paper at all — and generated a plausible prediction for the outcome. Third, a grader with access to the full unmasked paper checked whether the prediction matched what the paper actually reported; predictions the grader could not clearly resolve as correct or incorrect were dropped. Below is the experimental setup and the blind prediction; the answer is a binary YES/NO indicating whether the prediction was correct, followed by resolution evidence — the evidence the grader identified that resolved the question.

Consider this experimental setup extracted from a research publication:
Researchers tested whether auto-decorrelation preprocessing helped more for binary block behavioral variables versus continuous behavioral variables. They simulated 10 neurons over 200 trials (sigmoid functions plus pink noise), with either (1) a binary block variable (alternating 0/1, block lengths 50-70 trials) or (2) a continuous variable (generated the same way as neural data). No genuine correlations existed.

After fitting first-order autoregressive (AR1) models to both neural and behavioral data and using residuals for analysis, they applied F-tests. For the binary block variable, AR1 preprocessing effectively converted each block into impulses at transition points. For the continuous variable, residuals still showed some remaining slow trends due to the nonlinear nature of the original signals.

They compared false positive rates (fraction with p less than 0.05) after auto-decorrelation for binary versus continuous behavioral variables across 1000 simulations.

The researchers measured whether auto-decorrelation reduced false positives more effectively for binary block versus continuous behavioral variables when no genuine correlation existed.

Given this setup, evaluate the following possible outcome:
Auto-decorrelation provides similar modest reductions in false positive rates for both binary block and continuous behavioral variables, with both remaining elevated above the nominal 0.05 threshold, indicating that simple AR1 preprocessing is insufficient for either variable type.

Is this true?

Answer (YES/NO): NO